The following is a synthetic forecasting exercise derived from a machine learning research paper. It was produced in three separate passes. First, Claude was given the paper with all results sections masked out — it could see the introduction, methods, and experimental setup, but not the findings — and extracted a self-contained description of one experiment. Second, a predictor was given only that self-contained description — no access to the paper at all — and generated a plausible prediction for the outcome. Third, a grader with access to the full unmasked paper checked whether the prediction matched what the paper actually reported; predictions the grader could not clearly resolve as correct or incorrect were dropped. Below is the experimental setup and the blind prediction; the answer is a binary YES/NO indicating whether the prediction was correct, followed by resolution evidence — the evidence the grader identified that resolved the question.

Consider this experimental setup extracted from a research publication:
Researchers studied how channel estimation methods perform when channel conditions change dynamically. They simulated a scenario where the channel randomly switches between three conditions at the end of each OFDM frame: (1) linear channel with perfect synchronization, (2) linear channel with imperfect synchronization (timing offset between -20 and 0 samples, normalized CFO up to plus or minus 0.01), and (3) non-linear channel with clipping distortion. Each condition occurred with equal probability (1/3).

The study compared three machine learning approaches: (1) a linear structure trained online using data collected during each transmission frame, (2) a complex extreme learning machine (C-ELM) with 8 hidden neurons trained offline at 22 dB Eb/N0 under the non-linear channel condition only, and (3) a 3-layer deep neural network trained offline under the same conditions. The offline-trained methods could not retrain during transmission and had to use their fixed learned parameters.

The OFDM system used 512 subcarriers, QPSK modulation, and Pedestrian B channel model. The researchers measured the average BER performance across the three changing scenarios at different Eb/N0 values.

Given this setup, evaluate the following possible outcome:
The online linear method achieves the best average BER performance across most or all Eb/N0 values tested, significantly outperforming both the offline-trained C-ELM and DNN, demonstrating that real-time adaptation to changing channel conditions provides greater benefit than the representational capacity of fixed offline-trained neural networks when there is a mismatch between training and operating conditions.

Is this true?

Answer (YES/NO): YES